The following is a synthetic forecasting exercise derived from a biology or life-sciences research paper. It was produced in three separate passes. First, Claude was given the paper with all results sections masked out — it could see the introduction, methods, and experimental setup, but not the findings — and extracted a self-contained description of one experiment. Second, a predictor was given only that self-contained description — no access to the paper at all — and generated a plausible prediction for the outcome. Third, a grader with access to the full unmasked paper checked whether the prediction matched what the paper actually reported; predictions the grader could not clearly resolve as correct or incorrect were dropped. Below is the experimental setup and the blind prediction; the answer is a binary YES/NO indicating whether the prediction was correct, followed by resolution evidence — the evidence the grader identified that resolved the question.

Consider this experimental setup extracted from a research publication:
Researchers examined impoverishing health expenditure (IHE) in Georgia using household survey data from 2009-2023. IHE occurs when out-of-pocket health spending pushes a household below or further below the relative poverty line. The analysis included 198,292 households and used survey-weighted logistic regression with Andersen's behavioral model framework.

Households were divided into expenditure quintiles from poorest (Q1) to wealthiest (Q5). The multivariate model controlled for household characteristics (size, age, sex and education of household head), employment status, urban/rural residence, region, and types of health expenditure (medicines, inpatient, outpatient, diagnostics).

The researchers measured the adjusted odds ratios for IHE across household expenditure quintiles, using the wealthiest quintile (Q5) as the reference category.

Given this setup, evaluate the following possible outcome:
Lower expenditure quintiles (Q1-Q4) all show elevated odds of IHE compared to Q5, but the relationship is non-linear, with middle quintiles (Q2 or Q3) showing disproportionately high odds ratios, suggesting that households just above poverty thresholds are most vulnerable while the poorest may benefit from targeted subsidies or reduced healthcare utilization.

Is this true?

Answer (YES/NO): NO